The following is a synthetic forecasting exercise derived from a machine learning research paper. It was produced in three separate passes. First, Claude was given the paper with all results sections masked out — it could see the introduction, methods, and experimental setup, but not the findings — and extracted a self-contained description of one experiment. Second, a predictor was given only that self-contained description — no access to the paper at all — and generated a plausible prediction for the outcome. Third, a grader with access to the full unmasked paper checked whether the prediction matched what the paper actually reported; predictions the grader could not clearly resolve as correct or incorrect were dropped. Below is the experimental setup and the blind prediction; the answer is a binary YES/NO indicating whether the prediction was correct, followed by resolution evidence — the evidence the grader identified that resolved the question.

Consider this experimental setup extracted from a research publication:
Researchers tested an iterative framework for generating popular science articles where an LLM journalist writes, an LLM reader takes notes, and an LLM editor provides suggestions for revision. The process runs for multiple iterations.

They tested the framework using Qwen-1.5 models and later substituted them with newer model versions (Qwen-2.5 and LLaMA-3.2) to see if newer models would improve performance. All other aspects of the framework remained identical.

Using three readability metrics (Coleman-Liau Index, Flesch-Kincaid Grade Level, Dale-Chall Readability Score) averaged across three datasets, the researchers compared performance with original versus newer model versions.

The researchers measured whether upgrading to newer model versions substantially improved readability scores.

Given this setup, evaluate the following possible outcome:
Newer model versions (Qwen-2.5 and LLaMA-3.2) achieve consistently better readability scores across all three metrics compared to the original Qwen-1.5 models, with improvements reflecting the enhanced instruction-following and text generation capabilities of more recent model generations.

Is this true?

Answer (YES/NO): NO